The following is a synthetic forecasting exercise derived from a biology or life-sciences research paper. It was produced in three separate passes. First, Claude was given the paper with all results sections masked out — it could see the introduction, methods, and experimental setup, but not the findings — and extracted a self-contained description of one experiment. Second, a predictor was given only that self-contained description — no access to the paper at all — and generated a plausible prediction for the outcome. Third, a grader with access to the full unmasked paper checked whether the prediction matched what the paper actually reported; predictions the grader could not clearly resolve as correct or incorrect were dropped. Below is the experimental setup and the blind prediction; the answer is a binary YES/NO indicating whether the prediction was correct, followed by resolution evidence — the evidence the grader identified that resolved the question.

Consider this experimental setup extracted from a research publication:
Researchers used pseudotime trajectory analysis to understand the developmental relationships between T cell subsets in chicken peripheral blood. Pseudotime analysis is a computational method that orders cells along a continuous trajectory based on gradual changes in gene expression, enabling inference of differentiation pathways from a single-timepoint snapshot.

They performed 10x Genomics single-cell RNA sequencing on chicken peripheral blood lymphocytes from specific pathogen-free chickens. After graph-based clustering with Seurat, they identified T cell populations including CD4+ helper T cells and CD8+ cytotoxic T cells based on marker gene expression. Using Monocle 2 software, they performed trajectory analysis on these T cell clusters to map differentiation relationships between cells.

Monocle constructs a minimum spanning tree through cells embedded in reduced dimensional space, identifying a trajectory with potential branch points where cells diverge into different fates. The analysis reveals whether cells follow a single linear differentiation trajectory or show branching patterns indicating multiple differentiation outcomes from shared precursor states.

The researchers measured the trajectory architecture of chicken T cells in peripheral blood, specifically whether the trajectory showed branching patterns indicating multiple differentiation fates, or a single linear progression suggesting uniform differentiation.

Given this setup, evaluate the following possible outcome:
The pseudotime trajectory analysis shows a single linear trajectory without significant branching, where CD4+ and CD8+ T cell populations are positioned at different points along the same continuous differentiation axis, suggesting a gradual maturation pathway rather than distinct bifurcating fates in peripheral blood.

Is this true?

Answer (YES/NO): NO